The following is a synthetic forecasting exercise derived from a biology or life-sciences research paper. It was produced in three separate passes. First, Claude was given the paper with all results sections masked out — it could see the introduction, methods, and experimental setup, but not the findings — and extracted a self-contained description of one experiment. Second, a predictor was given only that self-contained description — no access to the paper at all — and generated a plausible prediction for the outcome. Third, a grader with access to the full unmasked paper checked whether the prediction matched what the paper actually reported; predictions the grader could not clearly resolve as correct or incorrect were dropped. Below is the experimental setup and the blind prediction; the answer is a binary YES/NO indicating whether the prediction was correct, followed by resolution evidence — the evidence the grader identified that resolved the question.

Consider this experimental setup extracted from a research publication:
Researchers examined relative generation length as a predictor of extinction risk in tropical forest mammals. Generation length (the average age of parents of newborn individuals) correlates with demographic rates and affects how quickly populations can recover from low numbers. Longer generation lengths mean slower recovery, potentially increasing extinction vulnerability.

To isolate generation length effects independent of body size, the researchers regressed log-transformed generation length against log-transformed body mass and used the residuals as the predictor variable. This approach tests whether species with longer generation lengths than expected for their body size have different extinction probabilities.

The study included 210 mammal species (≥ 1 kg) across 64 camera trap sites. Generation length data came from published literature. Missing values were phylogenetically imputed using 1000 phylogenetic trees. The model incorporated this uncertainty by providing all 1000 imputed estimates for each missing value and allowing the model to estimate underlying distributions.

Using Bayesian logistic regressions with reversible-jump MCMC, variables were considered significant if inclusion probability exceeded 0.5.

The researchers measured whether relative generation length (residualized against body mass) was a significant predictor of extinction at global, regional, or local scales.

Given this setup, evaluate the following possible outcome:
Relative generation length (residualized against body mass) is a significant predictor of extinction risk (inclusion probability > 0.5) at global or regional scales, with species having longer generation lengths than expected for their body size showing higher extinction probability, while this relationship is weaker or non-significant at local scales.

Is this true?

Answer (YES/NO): NO